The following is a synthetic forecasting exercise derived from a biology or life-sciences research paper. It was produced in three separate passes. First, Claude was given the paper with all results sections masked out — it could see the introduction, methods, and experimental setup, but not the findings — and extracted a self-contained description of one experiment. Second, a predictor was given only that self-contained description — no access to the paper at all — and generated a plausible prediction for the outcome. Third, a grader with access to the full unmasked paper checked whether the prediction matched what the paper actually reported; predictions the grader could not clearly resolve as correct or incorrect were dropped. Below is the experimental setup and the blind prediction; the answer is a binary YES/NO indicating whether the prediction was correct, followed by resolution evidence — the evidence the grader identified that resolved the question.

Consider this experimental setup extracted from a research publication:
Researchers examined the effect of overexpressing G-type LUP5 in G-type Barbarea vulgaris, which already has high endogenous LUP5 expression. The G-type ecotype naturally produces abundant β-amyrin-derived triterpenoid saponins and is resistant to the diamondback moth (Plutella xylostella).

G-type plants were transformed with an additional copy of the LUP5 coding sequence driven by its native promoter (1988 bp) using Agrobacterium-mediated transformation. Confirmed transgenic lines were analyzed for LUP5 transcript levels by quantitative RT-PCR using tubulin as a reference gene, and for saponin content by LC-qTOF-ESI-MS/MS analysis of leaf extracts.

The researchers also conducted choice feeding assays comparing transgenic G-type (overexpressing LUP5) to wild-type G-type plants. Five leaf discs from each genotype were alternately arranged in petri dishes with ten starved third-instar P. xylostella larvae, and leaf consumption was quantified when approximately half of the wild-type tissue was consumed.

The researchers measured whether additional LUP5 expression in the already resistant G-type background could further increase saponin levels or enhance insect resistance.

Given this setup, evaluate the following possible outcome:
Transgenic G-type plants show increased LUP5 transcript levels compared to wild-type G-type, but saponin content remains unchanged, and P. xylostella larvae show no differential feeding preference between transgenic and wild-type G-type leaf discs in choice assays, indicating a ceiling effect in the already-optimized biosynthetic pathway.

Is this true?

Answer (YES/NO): NO